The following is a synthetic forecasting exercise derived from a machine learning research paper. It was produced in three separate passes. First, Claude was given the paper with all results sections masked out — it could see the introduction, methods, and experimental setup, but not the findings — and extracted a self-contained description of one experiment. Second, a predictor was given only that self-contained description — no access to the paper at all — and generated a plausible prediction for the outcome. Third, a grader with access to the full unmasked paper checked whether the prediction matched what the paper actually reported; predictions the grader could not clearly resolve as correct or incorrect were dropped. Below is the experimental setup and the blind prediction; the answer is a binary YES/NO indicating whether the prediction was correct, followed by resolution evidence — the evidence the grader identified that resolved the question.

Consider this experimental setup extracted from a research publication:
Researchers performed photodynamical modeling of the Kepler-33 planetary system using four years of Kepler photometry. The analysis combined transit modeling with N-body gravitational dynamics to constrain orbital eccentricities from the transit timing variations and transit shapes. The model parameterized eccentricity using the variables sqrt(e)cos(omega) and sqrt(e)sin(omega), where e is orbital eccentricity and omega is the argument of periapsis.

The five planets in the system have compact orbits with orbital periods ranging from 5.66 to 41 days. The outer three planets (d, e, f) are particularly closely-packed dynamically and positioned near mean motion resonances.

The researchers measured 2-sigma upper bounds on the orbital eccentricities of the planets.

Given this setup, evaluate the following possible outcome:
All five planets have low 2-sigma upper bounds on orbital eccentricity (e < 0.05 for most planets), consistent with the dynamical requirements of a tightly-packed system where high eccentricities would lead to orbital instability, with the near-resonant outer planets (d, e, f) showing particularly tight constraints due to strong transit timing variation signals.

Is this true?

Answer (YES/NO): NO